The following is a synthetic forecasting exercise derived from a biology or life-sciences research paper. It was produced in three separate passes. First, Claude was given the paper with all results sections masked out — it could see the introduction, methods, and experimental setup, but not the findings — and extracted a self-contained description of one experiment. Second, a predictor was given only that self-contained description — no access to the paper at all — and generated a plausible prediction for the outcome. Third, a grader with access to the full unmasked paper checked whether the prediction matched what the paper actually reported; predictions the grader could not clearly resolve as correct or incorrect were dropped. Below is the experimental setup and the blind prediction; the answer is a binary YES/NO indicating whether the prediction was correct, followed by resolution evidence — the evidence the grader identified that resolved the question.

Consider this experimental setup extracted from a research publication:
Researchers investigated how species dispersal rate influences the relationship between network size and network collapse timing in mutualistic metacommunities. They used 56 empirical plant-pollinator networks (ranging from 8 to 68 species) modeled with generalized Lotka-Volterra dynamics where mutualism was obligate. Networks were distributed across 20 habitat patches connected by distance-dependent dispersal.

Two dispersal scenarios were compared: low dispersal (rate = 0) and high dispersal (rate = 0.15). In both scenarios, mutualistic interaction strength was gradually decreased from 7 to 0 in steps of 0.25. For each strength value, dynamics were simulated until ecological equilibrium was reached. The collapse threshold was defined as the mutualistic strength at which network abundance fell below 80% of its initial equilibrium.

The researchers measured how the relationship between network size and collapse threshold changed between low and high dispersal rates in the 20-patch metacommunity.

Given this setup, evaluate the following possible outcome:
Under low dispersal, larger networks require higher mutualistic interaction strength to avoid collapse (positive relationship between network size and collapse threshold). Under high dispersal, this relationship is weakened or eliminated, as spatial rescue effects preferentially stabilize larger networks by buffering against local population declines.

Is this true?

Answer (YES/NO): NO